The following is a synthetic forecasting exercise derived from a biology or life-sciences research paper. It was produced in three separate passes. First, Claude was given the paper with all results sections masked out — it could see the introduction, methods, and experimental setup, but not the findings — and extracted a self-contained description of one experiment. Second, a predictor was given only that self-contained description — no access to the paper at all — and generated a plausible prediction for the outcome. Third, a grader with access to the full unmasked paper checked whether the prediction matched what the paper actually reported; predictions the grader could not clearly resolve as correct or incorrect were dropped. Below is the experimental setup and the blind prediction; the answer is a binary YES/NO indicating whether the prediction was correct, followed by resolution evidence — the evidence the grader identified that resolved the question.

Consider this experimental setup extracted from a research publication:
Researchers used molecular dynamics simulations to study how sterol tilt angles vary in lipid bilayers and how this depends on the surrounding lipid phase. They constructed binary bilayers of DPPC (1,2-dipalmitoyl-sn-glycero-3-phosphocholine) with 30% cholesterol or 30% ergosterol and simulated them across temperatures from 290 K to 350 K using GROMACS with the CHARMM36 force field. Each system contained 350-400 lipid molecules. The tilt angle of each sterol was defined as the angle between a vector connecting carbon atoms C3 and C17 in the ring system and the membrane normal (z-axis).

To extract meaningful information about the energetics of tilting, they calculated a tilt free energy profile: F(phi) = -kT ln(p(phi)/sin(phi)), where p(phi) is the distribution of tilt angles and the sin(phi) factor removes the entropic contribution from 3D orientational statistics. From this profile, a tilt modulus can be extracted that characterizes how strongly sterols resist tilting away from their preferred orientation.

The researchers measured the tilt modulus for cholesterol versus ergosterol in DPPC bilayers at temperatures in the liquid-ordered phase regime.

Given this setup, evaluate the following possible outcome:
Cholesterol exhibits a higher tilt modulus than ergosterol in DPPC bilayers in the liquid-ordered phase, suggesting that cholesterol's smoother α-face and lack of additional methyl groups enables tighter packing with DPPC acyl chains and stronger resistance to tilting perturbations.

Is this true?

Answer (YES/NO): YES